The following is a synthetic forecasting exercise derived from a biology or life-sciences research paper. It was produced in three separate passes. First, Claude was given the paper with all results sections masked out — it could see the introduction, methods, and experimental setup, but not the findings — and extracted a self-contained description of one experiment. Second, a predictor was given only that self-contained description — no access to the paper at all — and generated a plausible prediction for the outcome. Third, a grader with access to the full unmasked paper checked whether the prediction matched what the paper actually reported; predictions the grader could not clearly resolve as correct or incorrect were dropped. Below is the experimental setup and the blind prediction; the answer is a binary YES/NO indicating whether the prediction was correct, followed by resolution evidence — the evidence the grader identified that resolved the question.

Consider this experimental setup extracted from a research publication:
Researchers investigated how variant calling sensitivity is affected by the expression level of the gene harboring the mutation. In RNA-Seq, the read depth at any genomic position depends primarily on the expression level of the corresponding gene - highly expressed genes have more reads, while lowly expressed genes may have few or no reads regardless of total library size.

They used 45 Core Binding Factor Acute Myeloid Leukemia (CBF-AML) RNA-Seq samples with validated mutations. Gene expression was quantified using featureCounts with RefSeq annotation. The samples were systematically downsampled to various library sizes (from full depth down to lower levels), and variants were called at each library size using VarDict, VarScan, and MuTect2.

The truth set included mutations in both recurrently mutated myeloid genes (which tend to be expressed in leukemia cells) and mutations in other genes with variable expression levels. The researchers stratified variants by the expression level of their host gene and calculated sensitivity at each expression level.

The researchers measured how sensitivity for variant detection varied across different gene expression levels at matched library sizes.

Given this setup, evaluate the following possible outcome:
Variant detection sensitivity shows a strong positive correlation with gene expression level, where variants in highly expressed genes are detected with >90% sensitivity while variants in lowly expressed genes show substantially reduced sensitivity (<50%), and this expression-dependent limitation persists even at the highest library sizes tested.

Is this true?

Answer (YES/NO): NO